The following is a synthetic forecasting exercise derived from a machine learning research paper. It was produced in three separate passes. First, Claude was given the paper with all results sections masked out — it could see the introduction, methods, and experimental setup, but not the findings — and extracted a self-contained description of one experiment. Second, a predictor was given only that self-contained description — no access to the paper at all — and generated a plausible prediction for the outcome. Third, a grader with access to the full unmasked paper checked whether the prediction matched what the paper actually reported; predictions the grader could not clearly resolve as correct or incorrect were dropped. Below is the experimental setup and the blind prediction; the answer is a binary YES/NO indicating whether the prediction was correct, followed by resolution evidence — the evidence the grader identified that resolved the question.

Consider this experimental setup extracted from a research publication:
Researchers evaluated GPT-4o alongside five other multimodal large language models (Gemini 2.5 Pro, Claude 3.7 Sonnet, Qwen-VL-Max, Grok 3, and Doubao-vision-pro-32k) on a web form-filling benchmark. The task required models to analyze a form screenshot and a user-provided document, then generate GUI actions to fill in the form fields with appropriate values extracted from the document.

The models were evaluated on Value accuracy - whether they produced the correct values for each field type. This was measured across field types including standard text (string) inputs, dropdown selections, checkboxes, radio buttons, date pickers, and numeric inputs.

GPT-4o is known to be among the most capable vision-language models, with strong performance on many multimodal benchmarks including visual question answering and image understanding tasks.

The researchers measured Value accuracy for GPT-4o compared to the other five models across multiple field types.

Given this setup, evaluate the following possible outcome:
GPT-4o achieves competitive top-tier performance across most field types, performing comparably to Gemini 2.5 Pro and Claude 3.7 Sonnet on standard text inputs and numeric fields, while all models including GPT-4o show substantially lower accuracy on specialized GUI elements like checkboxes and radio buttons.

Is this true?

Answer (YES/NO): NO